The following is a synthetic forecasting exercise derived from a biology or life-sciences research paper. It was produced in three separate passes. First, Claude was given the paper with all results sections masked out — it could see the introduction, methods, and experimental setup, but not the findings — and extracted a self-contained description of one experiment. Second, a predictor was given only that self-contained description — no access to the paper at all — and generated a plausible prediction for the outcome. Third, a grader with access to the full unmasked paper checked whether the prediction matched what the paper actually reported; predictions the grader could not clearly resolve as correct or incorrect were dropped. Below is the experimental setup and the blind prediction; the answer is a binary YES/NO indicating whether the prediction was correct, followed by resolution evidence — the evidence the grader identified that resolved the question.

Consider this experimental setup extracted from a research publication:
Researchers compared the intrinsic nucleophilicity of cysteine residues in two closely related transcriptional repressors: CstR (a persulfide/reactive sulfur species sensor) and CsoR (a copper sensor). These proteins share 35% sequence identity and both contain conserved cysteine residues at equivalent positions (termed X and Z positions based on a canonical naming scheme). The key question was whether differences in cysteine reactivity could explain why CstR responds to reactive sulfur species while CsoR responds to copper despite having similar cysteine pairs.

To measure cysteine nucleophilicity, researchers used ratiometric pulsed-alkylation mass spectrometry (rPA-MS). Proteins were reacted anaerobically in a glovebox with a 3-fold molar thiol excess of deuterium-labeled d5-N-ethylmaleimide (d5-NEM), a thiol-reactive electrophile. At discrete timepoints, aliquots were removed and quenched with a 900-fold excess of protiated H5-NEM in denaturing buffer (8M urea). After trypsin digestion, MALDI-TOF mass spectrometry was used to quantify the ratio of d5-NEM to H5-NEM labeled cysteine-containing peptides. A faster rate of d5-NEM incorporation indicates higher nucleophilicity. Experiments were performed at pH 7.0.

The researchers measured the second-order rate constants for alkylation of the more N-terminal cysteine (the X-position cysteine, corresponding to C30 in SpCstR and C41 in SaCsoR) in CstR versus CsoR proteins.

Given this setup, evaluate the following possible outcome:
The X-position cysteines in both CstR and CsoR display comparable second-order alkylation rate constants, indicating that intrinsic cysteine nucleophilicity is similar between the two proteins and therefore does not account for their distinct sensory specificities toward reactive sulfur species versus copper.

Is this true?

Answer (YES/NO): NO